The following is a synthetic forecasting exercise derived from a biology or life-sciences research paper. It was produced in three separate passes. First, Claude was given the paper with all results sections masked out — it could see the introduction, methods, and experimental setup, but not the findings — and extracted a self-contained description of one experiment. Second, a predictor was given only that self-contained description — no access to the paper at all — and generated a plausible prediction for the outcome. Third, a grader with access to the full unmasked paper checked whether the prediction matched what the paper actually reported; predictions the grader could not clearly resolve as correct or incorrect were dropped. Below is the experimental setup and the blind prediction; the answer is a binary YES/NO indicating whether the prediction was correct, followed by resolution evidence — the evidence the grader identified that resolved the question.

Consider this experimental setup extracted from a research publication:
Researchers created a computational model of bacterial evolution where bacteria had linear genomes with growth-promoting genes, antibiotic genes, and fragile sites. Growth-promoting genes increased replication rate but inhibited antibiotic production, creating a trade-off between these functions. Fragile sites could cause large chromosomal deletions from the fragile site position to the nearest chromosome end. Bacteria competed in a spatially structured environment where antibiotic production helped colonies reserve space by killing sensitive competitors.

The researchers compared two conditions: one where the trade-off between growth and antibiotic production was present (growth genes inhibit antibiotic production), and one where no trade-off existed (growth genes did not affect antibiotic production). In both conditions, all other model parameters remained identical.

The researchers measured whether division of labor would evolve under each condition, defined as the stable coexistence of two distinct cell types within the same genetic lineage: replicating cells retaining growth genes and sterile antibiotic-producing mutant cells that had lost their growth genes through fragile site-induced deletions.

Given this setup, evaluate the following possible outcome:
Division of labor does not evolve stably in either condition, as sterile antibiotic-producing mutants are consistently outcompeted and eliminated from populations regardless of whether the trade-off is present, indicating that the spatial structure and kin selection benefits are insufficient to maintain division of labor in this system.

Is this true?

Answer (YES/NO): NO